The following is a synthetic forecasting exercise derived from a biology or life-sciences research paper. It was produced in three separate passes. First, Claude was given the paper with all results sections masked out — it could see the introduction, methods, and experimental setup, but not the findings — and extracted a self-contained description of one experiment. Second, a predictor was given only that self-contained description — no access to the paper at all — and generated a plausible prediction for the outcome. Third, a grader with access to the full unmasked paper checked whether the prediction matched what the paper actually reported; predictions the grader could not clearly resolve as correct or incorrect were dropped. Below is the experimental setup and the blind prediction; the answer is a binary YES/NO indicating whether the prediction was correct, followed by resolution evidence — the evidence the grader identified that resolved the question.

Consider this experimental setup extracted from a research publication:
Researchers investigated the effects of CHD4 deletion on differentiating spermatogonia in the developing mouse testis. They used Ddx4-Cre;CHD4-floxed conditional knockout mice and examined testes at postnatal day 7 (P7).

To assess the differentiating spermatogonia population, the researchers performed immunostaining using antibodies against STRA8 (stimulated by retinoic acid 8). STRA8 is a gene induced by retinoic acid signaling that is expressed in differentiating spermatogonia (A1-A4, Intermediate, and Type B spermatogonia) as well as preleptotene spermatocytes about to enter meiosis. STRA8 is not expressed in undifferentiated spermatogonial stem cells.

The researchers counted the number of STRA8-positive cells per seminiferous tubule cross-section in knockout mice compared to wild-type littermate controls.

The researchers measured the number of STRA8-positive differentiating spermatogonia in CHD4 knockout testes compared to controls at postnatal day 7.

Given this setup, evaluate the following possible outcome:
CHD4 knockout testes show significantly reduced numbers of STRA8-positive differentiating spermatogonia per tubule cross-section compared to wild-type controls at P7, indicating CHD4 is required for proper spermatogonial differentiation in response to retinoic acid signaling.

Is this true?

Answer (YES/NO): YES